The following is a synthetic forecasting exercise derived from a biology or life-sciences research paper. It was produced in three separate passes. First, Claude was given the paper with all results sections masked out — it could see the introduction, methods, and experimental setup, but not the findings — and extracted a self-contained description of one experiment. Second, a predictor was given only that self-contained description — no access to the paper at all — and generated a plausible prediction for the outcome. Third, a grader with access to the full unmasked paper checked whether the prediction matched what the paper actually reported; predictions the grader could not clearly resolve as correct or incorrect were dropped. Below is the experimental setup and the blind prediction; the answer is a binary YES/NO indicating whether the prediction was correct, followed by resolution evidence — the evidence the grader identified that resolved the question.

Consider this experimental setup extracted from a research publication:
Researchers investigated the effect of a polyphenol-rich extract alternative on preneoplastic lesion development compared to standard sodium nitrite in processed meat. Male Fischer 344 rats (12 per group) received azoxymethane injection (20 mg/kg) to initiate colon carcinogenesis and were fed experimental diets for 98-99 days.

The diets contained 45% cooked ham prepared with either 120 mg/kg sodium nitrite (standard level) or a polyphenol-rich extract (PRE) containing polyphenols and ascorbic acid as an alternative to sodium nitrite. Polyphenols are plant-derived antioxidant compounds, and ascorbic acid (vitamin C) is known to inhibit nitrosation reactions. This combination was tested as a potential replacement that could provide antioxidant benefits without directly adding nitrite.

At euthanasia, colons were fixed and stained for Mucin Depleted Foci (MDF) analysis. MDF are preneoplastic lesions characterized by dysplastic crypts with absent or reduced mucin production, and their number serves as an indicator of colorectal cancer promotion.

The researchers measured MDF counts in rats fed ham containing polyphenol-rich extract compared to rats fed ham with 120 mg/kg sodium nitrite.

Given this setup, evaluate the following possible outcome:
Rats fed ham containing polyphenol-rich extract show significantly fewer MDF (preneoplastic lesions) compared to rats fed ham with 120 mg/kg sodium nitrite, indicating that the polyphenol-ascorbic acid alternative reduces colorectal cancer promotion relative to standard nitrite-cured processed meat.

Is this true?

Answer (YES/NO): NO